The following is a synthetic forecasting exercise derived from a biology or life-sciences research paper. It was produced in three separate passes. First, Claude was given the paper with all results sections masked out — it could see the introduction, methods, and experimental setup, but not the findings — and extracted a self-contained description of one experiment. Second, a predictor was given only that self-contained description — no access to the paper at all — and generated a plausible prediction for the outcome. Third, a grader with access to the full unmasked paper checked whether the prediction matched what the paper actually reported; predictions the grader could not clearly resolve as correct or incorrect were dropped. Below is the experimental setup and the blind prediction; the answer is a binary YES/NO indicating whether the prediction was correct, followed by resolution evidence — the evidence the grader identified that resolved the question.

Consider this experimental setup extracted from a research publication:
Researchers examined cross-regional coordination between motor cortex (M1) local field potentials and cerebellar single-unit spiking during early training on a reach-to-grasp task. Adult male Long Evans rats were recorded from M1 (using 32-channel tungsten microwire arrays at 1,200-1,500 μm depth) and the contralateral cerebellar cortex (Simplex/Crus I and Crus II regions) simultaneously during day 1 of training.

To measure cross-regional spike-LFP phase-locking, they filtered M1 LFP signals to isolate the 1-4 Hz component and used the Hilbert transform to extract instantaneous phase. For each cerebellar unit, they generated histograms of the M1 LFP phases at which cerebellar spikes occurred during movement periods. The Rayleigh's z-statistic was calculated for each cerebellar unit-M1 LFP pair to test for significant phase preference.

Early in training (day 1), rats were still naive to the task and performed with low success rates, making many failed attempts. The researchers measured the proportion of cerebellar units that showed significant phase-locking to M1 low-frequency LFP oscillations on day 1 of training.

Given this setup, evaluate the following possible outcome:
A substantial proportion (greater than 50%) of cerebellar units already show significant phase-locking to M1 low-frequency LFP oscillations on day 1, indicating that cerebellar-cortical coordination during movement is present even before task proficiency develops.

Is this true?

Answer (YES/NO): YES